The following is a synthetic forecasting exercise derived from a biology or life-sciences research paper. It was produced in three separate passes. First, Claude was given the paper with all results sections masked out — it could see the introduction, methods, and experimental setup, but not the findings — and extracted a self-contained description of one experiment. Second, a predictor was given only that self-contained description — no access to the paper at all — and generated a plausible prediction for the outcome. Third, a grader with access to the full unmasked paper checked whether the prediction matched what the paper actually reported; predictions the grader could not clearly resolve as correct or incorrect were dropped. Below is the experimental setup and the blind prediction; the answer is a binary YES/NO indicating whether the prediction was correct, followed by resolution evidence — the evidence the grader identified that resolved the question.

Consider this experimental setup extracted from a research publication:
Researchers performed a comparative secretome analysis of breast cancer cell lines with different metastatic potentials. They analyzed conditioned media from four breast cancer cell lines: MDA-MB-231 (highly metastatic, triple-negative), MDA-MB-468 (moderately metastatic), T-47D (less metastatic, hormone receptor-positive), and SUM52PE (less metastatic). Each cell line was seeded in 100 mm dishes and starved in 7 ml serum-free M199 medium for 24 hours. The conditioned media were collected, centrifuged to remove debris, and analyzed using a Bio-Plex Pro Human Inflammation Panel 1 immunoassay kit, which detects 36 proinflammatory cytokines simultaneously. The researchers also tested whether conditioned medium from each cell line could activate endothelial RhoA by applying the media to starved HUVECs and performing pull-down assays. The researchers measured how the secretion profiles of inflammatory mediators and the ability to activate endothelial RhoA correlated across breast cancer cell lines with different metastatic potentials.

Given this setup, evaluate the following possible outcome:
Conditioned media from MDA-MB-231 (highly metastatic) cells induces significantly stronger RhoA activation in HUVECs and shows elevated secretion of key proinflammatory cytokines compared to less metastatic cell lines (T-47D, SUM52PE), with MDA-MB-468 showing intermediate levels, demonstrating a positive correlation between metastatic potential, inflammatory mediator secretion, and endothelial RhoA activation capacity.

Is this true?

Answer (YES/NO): YES